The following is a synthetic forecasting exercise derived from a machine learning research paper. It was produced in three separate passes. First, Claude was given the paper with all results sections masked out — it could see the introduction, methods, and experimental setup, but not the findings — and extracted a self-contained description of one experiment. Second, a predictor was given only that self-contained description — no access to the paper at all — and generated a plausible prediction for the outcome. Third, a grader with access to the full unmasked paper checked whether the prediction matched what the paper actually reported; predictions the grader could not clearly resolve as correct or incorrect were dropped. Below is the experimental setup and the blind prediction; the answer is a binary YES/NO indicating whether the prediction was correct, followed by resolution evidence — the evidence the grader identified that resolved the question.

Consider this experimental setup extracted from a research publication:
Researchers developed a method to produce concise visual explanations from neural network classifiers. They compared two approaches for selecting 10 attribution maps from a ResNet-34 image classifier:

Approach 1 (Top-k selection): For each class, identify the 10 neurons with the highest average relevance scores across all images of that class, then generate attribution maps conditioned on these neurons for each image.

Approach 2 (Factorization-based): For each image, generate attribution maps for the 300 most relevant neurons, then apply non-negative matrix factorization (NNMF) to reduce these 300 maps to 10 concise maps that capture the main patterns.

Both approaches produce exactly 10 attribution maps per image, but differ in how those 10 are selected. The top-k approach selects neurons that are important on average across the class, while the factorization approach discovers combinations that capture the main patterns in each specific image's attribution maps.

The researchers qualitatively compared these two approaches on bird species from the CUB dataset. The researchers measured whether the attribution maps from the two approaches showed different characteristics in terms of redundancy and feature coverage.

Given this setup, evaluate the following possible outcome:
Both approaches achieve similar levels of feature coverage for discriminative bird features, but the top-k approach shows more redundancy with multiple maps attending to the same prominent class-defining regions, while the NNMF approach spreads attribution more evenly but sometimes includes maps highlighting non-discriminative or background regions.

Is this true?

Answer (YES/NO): NO